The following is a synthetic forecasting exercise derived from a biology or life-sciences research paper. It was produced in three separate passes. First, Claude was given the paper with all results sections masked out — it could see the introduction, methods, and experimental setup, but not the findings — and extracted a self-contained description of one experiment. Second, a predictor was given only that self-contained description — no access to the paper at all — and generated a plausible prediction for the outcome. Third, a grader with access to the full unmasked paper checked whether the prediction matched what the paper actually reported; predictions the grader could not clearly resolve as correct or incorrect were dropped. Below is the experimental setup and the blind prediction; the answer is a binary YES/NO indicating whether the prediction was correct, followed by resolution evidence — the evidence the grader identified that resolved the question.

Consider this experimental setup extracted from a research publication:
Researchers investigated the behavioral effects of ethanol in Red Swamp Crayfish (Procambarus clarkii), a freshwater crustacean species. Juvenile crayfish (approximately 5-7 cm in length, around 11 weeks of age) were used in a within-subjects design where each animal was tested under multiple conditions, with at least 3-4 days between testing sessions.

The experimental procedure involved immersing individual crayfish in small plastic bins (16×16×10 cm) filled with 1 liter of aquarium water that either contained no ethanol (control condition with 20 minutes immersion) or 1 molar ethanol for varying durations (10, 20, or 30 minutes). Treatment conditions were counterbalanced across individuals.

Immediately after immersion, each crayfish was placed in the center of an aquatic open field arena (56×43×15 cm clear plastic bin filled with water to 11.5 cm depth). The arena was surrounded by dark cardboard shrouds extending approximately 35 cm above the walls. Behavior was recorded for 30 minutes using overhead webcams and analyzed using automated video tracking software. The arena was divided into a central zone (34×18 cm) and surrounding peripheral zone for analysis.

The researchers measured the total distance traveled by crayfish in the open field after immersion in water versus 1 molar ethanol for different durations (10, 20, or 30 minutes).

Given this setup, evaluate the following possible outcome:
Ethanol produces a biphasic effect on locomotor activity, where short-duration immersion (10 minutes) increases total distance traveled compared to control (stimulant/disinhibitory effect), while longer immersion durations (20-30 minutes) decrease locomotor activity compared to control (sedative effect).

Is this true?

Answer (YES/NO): NO